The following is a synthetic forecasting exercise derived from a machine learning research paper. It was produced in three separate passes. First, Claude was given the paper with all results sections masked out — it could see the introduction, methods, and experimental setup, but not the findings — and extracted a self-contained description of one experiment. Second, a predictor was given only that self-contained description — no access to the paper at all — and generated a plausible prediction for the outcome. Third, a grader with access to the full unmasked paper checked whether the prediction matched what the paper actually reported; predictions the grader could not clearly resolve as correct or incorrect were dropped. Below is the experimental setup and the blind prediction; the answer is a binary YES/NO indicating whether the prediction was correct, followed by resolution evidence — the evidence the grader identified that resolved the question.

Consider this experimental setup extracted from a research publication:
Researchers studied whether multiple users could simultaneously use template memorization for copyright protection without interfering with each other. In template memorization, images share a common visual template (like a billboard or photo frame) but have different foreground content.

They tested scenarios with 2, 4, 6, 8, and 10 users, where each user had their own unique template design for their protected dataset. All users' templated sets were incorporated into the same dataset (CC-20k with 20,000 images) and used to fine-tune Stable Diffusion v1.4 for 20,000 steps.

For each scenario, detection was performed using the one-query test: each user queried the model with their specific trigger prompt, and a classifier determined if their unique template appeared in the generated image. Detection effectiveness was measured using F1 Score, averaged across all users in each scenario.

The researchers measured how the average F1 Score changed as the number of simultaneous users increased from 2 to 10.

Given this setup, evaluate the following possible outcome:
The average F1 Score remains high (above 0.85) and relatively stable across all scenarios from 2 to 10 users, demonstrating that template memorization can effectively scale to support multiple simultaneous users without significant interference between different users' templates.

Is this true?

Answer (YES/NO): YES